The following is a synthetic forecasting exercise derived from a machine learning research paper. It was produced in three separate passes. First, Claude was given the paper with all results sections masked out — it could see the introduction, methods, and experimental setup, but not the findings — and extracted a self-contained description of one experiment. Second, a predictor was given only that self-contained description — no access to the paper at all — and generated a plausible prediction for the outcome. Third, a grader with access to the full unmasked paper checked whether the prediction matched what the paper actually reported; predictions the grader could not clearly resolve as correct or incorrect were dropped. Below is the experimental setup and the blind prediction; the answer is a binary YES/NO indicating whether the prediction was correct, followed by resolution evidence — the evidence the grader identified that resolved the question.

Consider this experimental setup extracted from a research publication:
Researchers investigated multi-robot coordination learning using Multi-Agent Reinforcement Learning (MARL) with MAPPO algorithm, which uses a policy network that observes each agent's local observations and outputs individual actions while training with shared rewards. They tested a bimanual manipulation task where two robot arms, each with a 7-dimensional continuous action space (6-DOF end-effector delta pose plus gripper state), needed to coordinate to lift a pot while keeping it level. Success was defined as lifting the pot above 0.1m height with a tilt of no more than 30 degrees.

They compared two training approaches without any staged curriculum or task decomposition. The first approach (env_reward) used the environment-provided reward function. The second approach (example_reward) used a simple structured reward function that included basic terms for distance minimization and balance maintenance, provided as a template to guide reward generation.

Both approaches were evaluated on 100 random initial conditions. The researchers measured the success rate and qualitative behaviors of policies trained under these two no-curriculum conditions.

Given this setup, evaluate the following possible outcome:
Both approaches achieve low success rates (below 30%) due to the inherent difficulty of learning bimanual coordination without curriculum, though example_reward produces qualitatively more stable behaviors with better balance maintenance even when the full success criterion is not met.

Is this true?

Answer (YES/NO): NO